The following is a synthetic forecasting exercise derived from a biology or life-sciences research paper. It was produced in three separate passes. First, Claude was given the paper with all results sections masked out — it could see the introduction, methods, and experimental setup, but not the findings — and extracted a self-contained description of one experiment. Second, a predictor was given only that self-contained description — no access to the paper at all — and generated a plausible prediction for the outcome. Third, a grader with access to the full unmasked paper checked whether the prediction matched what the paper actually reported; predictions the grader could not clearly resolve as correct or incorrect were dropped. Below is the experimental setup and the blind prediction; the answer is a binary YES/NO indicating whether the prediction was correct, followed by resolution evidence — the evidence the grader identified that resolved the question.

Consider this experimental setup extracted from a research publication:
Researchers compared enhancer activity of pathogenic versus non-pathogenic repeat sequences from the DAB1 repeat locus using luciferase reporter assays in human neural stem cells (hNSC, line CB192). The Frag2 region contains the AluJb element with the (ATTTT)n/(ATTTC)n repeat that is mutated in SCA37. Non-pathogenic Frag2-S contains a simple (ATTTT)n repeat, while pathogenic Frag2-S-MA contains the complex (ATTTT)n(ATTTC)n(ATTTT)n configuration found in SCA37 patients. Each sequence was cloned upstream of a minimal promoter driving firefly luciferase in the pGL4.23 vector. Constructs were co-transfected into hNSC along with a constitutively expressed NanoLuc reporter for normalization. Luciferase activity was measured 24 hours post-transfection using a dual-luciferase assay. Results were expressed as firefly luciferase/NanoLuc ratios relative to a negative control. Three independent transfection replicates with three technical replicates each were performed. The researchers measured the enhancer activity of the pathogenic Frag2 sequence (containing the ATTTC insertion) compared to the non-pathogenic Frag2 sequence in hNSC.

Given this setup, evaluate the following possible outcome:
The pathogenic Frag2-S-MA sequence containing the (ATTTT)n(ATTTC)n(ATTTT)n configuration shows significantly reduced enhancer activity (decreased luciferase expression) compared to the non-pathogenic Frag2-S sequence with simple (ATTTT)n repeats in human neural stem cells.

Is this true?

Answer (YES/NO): NO